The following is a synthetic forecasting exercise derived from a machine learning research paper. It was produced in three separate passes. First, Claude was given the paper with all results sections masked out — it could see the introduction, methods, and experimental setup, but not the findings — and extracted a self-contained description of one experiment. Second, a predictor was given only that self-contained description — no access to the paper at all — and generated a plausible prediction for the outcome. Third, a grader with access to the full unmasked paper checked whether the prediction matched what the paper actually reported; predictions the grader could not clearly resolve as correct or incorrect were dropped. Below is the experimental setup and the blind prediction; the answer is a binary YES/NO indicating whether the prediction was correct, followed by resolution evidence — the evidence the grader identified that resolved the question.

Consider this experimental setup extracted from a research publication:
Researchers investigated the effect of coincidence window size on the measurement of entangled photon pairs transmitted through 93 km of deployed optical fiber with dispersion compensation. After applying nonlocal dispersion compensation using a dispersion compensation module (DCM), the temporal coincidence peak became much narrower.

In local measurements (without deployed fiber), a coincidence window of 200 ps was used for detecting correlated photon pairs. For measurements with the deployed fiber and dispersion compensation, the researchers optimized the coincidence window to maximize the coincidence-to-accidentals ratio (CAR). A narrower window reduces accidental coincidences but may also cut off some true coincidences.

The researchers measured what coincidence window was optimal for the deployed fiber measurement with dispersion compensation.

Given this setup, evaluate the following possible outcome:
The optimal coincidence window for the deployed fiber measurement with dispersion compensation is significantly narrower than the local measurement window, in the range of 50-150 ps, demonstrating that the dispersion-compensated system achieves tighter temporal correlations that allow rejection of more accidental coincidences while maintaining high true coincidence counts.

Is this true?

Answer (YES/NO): YES